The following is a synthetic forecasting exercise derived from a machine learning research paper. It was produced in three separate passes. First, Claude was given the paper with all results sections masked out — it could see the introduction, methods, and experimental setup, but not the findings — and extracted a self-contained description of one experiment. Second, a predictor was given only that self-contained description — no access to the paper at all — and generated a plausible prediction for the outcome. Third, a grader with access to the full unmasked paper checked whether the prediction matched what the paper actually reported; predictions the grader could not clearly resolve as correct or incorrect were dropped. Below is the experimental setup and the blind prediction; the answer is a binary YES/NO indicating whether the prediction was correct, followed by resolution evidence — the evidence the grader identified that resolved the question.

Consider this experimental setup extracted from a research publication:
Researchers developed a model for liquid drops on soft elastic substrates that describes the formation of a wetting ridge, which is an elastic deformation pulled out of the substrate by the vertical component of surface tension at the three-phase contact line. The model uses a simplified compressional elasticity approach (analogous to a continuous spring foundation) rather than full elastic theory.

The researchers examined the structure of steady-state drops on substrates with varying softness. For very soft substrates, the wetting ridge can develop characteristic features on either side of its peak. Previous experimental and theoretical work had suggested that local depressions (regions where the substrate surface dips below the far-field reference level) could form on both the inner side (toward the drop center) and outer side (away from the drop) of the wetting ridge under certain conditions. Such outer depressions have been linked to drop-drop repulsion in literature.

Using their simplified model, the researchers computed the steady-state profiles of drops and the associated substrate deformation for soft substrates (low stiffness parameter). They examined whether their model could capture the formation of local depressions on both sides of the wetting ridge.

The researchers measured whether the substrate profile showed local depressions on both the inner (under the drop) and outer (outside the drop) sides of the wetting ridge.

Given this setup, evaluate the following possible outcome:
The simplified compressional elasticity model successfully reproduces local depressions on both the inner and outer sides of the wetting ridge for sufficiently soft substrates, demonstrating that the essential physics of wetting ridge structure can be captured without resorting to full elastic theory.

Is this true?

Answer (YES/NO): NO